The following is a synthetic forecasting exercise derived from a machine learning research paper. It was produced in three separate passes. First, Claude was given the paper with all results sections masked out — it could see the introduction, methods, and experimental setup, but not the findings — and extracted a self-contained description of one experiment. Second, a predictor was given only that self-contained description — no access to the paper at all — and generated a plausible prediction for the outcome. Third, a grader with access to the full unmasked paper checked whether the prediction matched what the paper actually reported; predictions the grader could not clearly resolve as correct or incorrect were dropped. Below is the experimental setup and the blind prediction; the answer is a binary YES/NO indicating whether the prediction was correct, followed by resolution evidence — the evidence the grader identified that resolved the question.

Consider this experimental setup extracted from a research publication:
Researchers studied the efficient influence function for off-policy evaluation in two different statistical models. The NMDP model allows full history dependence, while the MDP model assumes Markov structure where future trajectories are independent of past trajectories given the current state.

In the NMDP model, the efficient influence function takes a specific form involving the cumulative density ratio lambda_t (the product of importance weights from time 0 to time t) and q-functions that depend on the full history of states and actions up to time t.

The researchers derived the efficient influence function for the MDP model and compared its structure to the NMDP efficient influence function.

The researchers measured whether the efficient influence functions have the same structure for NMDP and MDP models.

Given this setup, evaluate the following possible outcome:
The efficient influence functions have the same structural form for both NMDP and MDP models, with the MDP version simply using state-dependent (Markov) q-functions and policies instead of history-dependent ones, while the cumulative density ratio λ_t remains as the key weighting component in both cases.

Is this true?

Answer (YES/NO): NO